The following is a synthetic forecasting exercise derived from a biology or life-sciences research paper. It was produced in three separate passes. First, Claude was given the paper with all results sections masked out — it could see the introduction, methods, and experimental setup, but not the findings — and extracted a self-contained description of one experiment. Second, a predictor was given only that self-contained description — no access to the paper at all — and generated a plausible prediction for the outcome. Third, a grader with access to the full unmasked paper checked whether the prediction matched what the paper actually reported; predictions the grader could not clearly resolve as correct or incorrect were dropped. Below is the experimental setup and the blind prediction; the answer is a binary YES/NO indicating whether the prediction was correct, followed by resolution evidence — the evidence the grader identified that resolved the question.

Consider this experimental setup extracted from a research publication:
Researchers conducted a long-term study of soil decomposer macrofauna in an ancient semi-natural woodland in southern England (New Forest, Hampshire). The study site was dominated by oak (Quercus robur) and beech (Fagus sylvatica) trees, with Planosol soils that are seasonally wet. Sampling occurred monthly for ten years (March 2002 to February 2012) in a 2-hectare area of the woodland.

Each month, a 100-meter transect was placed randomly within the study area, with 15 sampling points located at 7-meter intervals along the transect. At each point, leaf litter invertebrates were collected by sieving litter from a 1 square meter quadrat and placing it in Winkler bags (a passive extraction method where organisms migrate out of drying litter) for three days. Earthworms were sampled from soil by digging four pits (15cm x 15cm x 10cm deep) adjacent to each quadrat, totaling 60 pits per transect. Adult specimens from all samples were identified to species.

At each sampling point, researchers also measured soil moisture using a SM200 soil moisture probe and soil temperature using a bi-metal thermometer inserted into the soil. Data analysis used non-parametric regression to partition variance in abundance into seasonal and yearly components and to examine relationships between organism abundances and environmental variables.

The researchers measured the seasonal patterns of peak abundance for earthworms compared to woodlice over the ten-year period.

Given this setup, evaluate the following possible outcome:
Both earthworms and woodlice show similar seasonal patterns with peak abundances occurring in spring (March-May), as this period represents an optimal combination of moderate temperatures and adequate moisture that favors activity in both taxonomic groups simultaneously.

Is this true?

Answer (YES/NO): NO